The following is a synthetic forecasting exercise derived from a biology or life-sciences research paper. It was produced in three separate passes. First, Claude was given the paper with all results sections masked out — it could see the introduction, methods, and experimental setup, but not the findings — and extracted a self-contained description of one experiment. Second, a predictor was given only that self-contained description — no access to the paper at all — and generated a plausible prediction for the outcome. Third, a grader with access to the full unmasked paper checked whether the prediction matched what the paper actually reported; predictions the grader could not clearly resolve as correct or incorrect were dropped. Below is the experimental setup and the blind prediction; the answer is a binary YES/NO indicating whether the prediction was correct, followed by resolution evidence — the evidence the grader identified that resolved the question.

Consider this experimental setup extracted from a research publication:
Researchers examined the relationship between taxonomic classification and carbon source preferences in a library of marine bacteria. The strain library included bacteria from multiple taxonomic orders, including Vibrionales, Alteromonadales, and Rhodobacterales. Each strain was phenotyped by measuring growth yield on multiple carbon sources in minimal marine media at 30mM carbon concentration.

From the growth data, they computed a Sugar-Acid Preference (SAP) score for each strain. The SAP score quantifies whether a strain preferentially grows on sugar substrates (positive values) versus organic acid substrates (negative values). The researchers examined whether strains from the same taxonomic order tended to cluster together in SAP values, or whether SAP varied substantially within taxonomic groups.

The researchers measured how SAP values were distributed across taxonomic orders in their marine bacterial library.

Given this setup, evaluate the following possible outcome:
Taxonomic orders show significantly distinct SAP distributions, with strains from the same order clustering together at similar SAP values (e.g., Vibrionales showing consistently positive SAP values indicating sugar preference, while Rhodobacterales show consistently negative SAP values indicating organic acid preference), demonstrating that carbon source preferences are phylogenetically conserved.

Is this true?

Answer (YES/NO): NO